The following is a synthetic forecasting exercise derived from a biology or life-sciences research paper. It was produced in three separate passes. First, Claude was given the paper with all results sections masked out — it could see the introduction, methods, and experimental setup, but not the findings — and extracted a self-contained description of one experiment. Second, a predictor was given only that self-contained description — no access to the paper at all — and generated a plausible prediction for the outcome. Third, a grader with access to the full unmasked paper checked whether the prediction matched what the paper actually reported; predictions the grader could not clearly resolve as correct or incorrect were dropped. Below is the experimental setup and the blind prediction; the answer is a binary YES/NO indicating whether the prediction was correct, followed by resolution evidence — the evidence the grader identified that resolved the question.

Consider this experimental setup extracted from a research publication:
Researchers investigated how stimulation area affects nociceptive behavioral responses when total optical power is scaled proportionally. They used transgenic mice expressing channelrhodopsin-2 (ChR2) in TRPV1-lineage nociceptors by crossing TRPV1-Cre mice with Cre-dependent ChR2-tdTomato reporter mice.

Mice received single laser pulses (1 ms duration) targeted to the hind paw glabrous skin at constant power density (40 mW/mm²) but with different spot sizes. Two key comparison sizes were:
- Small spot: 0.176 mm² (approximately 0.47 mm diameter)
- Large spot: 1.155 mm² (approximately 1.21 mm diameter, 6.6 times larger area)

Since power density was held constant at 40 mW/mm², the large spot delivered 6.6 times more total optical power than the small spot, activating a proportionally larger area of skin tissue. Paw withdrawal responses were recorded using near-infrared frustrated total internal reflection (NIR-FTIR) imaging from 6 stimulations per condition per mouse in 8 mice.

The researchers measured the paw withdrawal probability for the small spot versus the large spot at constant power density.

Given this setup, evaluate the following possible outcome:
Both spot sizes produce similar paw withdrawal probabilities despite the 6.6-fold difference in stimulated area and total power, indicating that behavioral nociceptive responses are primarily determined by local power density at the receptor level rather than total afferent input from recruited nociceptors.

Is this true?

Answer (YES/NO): NO